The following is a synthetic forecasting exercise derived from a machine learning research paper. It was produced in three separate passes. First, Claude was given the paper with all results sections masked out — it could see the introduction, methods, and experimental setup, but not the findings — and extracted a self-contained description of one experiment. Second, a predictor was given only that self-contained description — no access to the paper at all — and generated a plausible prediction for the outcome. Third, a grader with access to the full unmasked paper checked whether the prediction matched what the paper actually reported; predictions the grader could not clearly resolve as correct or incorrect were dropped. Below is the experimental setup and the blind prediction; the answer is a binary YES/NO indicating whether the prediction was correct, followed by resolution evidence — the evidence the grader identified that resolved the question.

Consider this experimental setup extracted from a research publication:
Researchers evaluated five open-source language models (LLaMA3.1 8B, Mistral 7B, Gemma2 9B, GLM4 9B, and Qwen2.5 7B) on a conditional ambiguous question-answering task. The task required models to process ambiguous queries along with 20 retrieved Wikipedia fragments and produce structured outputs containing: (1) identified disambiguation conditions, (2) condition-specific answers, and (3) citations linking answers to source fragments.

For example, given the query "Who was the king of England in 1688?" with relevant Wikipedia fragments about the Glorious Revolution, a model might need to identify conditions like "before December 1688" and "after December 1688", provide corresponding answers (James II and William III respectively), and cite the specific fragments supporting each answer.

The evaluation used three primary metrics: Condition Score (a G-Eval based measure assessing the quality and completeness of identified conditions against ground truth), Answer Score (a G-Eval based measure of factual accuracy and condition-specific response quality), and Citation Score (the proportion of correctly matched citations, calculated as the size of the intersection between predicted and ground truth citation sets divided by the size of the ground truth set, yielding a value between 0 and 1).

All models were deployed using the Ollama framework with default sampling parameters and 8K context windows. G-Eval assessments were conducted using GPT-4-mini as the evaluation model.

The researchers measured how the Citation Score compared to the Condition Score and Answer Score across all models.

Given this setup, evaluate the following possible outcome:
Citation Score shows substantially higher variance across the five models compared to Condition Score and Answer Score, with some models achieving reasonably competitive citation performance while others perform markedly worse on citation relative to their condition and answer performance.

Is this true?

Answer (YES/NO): NO